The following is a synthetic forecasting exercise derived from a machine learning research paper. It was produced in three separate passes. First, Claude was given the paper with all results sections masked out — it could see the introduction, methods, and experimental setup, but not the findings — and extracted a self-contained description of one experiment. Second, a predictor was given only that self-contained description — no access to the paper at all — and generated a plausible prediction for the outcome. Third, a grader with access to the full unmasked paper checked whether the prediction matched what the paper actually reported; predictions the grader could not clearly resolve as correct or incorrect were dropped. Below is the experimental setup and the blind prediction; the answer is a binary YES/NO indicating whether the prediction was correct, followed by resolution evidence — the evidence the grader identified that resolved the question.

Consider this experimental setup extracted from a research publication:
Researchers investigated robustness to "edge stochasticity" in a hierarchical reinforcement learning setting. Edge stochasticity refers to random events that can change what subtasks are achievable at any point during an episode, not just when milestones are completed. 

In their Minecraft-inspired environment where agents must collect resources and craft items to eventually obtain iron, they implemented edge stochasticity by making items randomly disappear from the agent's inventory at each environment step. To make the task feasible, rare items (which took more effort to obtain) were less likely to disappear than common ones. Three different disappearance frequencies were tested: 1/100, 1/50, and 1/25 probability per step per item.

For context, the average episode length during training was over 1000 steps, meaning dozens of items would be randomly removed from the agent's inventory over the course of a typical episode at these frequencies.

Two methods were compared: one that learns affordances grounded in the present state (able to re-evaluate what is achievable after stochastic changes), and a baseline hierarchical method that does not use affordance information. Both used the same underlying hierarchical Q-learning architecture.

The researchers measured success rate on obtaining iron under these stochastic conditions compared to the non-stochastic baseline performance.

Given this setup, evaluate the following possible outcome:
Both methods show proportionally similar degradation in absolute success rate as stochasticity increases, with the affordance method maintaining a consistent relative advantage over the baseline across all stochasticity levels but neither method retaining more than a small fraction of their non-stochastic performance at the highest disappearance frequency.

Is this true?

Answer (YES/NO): NO